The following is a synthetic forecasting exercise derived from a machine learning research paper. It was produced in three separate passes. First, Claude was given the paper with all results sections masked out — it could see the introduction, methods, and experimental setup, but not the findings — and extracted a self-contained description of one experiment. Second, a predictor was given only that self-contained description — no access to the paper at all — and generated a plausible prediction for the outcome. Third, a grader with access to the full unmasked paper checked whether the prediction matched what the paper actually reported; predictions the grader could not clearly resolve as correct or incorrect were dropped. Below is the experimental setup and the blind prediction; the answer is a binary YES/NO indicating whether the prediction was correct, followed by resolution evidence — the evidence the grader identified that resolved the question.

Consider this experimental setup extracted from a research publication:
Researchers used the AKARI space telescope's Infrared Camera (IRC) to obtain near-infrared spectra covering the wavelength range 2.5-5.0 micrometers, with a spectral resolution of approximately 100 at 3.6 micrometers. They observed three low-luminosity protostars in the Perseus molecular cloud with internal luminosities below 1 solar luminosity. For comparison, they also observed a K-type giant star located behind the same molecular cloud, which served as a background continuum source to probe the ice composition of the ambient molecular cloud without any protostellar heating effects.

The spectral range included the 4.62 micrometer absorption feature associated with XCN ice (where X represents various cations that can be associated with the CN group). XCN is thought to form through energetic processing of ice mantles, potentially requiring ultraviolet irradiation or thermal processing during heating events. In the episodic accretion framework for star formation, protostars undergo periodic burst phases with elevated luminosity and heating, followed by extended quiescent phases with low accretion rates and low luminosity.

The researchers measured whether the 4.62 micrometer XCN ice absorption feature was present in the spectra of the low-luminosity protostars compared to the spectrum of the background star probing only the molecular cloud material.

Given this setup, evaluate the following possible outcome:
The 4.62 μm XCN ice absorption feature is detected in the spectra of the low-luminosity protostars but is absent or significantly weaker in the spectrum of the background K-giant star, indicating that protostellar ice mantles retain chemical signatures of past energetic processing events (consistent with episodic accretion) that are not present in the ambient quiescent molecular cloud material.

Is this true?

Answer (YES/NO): YES